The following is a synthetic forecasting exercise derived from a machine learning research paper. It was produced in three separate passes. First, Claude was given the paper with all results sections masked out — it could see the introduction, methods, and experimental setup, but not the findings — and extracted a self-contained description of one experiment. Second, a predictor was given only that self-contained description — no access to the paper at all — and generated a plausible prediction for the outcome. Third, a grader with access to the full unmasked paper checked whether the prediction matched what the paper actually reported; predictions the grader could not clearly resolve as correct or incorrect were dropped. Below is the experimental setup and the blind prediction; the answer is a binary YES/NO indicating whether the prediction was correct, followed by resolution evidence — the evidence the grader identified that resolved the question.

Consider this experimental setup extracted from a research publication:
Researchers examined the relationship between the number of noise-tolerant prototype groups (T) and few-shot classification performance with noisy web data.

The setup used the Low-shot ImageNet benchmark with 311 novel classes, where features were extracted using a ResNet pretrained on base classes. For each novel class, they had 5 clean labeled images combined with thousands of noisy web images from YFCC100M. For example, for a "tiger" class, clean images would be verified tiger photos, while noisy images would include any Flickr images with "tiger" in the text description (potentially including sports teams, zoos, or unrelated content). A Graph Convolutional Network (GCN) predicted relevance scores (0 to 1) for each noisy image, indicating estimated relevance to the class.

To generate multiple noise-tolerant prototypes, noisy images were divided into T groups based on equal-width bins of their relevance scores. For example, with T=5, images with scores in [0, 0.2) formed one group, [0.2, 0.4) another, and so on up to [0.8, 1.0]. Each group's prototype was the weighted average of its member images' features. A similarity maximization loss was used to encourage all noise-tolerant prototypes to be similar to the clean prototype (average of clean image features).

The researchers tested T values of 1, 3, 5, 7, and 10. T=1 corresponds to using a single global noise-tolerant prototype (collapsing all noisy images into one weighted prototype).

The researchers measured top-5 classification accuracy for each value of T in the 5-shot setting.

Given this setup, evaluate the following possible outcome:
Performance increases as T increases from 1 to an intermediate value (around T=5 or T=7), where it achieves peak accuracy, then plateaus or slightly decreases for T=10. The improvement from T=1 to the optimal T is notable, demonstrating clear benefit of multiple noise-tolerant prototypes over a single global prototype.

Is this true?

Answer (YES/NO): NO